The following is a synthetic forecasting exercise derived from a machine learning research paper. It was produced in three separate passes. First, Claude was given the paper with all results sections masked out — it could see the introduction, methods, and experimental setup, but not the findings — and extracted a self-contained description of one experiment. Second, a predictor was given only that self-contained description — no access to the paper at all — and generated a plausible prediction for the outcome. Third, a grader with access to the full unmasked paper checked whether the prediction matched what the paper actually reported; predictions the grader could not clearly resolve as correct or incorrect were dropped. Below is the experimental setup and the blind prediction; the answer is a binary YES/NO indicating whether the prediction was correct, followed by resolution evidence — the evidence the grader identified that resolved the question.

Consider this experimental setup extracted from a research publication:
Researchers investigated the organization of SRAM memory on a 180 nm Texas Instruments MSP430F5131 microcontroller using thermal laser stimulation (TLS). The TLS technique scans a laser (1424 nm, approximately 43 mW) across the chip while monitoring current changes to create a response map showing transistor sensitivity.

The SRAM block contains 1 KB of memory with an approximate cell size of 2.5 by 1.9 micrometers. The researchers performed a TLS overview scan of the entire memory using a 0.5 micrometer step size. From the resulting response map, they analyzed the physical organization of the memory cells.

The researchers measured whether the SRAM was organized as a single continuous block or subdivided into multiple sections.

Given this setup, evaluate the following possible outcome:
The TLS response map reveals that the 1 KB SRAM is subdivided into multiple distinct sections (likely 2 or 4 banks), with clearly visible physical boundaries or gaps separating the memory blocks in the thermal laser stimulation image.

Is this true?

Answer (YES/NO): YES